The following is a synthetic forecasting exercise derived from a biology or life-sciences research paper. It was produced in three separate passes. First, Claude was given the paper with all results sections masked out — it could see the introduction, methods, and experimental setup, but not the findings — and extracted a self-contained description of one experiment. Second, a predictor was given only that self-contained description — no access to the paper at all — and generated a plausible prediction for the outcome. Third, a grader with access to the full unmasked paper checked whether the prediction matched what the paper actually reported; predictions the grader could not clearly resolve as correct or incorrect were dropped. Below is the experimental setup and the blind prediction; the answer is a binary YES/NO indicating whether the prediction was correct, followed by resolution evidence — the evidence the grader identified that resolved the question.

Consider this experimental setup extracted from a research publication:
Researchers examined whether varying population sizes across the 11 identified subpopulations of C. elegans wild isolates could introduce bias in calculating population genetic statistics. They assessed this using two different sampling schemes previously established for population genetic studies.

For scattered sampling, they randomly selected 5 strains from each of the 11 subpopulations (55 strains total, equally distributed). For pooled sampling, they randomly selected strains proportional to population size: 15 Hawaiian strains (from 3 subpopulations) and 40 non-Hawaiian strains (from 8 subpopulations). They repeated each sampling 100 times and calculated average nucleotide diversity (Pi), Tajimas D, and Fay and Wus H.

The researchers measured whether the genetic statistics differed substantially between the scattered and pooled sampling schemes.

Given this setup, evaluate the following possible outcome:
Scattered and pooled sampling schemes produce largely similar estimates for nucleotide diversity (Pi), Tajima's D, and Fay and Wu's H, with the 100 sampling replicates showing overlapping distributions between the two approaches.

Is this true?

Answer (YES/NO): YES